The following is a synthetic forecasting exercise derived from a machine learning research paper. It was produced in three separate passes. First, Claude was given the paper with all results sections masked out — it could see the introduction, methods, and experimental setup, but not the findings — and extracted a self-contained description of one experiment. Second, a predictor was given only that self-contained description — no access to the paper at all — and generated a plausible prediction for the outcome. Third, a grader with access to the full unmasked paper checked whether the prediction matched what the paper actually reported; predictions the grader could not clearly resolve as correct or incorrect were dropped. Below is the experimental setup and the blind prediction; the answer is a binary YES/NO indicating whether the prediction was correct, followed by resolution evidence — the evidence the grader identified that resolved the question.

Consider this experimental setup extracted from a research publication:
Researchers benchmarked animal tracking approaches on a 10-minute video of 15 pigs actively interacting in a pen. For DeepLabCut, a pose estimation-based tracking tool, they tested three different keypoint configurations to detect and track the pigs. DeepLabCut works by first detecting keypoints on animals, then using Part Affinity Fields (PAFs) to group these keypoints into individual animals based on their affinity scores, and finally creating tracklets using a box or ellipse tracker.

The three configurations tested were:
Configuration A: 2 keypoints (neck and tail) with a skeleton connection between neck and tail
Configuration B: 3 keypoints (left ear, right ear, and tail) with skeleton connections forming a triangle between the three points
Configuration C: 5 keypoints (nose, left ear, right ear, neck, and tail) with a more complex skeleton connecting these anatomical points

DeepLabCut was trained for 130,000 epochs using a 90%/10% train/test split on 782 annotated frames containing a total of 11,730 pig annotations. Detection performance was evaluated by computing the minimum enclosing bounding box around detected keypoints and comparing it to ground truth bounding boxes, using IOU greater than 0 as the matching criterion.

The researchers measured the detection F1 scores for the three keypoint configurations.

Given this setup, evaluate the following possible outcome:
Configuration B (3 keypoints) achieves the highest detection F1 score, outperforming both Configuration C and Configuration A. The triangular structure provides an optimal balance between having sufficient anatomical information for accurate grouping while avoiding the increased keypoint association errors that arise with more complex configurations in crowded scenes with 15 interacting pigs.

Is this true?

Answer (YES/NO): NO